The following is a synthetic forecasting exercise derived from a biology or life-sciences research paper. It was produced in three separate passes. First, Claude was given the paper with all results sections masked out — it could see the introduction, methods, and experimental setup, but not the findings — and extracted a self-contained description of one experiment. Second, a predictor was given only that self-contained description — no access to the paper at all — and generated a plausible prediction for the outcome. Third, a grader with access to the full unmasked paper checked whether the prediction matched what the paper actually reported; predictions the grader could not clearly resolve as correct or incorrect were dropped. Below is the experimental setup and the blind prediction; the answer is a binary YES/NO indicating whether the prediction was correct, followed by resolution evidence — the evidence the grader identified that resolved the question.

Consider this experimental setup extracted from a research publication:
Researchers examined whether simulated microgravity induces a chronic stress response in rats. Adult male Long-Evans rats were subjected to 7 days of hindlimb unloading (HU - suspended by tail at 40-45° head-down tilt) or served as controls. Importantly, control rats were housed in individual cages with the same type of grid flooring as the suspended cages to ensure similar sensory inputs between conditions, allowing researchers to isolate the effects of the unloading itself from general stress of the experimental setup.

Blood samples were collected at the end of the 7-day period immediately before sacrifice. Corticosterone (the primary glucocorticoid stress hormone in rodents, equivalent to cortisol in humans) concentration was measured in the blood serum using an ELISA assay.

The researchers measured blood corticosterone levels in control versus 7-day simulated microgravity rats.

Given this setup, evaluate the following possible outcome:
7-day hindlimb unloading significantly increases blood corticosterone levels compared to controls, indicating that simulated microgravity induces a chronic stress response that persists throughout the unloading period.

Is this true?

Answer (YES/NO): NO